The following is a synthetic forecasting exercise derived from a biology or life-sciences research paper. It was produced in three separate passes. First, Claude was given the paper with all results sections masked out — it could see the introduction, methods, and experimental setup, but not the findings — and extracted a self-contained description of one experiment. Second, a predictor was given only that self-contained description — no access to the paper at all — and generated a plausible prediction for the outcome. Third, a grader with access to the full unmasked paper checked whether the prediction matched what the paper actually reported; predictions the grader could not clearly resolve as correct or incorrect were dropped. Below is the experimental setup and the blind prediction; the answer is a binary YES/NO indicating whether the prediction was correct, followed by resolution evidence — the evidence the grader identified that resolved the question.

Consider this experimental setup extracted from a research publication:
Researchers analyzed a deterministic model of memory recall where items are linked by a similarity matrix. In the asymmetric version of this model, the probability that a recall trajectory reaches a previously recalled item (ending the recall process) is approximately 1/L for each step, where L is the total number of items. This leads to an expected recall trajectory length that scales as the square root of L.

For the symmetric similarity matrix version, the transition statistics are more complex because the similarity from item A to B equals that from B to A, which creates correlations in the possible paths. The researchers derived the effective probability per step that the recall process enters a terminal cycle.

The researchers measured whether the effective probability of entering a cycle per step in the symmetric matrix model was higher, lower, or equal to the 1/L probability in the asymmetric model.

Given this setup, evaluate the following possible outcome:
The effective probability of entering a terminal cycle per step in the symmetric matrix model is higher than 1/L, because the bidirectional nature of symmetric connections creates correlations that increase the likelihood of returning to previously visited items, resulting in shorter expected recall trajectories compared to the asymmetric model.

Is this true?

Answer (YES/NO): NO